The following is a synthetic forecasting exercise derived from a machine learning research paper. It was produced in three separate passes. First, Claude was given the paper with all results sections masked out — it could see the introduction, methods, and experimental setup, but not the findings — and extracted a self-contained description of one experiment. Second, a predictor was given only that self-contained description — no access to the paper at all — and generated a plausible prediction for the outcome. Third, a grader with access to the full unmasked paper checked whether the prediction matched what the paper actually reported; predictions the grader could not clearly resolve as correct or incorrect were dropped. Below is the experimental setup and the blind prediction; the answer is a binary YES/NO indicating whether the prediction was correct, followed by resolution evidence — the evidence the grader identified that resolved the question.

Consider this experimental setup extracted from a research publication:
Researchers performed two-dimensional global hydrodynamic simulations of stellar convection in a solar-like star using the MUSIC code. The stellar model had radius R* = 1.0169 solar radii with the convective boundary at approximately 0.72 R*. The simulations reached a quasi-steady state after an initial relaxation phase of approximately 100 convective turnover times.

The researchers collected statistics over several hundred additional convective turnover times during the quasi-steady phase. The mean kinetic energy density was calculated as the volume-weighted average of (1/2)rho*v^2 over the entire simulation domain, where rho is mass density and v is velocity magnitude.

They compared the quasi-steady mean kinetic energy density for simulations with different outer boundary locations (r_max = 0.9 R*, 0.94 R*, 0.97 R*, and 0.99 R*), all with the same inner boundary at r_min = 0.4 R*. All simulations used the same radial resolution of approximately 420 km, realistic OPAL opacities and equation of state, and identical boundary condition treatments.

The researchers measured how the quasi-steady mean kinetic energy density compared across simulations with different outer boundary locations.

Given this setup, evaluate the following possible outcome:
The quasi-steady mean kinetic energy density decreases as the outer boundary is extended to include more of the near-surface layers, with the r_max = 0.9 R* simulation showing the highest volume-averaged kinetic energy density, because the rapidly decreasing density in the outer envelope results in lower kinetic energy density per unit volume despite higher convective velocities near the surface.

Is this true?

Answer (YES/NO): NO